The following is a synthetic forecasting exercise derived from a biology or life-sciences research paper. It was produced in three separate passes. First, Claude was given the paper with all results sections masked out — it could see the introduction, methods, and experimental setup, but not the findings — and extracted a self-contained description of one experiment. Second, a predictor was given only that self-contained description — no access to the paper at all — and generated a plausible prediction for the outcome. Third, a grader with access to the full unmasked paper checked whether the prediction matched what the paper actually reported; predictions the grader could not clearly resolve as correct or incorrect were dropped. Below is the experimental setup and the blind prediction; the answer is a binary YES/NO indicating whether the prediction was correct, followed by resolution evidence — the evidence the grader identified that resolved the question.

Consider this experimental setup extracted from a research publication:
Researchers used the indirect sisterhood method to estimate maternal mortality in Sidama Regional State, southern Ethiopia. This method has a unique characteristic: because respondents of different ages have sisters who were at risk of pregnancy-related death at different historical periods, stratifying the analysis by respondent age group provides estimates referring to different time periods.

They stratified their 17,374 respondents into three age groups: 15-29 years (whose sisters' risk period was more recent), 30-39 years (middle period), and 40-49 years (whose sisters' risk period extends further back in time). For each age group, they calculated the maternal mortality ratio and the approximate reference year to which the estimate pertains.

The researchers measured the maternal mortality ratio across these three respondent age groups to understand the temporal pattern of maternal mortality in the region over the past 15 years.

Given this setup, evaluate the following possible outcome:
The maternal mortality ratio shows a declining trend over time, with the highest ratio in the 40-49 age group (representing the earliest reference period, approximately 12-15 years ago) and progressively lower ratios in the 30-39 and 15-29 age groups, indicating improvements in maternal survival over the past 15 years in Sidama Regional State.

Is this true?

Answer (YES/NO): NO